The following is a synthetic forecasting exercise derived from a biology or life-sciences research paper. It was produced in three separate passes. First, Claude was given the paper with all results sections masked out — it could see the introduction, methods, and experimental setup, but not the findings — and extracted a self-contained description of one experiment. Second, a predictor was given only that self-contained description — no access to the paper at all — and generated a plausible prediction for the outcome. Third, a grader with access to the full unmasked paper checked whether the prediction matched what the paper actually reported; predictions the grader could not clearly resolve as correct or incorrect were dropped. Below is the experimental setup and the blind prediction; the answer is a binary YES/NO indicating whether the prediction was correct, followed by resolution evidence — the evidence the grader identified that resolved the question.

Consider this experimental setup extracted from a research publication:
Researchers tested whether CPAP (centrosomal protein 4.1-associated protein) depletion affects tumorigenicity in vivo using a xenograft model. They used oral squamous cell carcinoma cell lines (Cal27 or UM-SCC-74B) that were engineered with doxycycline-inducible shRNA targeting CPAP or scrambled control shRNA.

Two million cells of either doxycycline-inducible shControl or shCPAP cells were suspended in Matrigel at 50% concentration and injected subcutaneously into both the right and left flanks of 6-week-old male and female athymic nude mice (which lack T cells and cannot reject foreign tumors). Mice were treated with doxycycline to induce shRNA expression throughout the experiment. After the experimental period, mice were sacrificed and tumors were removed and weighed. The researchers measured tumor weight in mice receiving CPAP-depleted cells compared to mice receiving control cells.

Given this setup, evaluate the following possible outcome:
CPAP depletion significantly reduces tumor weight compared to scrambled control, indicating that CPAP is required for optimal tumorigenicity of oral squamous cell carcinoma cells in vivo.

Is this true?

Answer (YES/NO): NO